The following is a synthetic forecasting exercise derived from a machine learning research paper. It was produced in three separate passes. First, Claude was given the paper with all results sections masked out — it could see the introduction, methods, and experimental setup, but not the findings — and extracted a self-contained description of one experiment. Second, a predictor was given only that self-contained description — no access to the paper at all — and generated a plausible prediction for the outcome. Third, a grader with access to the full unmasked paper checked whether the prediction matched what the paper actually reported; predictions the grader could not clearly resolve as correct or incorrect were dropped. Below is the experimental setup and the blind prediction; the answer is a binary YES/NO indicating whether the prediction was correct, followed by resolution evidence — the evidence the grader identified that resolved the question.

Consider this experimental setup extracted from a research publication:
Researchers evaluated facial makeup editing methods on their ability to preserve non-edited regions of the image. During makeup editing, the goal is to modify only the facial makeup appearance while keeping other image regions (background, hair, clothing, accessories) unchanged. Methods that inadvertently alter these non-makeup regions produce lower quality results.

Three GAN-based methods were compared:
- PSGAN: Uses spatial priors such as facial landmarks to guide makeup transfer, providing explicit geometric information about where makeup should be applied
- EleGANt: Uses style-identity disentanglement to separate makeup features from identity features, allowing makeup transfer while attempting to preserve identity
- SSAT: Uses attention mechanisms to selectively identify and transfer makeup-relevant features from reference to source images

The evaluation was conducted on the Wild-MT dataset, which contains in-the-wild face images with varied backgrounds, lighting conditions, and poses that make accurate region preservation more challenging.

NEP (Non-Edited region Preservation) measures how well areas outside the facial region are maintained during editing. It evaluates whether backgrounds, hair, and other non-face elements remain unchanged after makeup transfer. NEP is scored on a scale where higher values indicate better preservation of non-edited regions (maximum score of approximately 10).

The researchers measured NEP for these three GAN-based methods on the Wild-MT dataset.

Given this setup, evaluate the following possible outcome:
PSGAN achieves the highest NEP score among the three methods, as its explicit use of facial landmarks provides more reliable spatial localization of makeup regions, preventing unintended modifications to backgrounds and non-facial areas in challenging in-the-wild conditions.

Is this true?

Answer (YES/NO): YES